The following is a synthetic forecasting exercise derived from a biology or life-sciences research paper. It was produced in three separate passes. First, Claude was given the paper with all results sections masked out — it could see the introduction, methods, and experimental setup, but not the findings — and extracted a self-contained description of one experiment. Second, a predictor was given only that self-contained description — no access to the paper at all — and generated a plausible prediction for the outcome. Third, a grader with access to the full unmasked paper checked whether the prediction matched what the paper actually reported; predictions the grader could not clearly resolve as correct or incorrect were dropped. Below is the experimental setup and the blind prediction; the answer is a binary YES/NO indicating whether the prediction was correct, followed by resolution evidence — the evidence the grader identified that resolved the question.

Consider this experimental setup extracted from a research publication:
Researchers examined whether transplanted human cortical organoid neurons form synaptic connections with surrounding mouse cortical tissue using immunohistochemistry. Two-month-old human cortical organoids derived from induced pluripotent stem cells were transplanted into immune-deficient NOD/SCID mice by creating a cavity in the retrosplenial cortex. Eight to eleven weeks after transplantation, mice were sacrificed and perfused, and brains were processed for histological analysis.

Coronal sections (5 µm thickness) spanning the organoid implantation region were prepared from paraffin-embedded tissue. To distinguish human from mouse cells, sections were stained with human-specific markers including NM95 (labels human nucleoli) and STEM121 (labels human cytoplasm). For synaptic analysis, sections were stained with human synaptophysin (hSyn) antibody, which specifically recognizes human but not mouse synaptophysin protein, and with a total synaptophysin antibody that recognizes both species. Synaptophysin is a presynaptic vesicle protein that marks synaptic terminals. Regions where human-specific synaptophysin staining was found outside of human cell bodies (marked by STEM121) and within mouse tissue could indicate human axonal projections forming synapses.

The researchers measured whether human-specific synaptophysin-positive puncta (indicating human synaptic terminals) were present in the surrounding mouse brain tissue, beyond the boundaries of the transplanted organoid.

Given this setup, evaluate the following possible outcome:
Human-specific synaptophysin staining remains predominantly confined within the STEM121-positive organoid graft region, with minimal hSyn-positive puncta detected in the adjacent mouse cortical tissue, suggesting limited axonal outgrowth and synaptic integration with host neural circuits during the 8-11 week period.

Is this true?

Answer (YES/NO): NO